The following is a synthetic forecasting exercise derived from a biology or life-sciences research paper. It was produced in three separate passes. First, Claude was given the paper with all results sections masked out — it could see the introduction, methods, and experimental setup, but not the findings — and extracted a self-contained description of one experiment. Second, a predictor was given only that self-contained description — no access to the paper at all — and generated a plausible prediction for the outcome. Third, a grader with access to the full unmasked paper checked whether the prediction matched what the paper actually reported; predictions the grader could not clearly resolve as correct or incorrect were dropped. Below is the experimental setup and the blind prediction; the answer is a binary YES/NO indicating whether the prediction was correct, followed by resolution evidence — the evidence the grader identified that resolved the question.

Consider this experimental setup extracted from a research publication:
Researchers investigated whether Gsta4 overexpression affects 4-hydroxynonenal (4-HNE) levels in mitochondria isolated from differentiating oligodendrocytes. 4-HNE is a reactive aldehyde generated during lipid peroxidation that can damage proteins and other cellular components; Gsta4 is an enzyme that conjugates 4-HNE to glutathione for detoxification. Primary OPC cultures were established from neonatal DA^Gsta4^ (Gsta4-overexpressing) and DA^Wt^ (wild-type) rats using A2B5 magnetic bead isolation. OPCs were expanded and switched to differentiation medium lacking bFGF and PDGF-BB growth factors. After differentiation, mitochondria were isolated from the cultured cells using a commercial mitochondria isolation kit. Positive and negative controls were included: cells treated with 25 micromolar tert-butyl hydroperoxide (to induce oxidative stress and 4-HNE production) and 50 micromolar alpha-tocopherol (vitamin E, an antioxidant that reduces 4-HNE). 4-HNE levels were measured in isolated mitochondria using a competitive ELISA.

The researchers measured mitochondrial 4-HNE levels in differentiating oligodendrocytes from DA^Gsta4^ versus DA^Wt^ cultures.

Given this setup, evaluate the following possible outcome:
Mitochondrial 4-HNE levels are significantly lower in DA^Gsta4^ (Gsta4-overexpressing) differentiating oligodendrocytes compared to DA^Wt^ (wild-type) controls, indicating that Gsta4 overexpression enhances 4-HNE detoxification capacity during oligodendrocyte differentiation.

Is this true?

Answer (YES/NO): YES